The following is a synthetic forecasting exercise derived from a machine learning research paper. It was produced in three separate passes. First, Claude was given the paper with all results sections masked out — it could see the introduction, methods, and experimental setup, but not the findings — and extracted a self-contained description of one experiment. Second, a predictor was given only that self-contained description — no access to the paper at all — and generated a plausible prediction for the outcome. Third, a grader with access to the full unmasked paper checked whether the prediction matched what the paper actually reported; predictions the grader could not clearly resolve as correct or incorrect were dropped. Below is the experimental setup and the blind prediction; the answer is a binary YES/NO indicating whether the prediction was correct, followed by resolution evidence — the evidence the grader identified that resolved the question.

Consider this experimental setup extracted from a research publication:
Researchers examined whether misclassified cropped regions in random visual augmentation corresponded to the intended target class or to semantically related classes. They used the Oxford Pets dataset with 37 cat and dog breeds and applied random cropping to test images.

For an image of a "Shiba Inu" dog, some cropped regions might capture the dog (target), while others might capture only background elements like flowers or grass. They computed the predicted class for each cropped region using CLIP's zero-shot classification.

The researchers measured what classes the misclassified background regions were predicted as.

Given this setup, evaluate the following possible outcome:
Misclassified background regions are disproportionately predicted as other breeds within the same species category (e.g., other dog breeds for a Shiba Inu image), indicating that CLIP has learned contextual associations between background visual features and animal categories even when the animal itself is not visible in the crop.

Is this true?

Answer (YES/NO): NO